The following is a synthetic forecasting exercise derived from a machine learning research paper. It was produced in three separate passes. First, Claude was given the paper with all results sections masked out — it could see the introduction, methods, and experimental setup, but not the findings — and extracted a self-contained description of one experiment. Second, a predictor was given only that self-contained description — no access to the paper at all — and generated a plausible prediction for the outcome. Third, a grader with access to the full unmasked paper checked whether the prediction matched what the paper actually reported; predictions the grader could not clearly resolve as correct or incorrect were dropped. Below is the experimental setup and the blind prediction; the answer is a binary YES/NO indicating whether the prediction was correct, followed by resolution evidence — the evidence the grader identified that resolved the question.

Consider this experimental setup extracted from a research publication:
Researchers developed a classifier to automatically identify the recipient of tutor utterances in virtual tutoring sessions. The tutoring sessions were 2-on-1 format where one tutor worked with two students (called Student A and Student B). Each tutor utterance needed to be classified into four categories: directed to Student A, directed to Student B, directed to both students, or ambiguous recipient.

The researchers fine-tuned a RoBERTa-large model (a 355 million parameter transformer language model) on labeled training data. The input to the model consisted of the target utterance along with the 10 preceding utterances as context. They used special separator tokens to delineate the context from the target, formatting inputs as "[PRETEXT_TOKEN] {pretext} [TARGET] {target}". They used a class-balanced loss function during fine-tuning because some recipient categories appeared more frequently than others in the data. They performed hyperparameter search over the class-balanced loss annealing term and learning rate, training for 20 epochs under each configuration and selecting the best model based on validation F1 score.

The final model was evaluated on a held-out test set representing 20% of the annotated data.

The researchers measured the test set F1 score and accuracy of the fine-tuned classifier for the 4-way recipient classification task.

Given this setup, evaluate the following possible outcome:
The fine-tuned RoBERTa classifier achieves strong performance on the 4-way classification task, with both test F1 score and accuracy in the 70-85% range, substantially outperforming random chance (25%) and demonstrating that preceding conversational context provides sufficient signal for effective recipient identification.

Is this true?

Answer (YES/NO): YES